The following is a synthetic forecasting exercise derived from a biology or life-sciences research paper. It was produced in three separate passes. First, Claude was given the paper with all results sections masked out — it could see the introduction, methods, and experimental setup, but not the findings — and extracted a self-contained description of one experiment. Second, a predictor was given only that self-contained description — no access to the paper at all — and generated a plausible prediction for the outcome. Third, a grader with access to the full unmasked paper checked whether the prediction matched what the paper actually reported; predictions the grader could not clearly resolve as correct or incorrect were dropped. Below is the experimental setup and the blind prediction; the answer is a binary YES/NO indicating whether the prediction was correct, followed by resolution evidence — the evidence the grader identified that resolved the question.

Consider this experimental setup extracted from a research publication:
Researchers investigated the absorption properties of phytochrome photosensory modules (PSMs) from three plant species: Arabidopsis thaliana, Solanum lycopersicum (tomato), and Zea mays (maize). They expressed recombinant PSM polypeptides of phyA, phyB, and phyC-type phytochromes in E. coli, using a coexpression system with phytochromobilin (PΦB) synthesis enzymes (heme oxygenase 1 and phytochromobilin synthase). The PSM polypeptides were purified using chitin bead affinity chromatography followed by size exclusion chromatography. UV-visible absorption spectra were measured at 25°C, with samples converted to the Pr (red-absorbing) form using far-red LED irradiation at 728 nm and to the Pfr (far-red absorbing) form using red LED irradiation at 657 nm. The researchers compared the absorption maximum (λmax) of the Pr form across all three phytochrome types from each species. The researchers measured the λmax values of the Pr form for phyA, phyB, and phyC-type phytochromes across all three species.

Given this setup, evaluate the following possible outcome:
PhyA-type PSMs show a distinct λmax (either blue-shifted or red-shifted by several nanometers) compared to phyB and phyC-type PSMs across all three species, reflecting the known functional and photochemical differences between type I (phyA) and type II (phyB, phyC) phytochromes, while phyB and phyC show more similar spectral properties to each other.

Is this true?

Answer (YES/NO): NO